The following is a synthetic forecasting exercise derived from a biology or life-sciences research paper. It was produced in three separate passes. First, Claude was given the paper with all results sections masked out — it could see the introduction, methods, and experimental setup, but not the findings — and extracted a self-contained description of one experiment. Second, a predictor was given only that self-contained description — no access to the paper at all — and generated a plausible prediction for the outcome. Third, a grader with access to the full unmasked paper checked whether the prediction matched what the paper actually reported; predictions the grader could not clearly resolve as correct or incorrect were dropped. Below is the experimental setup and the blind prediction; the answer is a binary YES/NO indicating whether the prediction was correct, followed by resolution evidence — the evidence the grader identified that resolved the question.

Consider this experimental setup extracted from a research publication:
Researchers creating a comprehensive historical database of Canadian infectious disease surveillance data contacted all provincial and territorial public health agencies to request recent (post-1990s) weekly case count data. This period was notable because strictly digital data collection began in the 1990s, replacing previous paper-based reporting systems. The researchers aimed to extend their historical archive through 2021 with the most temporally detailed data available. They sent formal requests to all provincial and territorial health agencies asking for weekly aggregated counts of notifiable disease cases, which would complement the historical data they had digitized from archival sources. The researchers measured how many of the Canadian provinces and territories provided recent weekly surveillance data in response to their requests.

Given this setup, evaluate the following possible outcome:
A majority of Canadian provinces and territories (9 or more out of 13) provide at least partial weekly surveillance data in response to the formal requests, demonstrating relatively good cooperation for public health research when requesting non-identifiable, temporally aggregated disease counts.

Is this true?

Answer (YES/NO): NO